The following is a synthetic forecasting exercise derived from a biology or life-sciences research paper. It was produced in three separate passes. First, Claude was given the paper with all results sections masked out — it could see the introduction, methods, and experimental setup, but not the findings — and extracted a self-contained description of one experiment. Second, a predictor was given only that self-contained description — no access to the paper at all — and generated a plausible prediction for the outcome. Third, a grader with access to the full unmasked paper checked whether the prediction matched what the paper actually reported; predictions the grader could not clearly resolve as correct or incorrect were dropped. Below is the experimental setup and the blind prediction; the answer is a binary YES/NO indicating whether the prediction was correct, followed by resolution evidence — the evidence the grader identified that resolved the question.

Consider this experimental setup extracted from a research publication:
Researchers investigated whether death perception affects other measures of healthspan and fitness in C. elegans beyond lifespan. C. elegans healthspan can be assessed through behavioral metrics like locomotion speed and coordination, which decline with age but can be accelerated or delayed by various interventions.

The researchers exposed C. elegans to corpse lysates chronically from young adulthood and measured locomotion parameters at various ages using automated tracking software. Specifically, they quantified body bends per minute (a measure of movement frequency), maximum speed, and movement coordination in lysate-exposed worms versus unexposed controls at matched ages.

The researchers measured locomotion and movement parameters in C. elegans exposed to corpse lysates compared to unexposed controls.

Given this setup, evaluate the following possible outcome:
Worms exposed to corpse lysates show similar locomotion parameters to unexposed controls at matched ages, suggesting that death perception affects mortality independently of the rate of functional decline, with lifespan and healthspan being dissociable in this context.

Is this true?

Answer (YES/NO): NO